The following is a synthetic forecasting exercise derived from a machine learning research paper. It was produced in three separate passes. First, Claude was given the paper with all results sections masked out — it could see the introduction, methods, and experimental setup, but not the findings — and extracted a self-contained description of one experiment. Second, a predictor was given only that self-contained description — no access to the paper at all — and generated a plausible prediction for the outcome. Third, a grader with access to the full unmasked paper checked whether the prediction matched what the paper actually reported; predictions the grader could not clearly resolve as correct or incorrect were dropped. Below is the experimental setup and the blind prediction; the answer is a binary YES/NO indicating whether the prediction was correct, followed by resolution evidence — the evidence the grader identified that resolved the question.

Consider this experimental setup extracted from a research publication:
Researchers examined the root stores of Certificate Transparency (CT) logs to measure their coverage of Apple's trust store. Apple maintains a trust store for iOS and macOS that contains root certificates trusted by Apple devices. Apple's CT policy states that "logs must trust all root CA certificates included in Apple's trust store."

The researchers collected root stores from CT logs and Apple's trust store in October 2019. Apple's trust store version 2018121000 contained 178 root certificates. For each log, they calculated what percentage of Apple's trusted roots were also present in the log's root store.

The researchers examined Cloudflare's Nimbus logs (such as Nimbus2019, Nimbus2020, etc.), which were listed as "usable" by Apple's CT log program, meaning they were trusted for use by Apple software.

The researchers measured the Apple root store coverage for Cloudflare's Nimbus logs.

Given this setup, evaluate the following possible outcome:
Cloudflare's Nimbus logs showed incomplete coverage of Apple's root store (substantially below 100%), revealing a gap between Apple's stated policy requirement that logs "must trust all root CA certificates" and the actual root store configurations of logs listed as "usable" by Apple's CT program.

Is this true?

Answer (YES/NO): NO